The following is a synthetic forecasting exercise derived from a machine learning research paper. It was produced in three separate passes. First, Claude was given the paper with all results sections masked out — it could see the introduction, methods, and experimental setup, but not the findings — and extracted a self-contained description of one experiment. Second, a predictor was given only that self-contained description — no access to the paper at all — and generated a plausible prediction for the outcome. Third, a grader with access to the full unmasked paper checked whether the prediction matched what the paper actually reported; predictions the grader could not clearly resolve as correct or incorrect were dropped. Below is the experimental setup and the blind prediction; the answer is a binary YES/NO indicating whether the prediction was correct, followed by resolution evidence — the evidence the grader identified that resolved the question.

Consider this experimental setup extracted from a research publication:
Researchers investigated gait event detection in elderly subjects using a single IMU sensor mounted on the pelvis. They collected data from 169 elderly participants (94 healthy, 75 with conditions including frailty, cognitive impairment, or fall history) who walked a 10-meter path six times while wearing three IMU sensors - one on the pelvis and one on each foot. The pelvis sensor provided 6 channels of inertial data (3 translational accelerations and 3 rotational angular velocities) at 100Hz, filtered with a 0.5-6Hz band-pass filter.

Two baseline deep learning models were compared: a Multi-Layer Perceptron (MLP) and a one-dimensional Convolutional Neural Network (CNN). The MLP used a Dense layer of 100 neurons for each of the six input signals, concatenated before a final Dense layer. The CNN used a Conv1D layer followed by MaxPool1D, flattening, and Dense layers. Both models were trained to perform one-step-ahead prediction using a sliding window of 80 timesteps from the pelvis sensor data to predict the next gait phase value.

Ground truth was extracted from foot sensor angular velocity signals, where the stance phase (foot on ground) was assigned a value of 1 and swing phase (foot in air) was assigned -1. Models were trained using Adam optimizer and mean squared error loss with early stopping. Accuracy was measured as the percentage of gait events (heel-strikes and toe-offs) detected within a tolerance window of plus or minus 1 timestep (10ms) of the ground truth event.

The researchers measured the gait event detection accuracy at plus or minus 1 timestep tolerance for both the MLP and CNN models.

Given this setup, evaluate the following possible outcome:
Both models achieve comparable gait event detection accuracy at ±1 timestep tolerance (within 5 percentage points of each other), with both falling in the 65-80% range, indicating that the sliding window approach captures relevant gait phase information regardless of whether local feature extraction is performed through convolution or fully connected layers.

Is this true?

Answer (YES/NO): YES